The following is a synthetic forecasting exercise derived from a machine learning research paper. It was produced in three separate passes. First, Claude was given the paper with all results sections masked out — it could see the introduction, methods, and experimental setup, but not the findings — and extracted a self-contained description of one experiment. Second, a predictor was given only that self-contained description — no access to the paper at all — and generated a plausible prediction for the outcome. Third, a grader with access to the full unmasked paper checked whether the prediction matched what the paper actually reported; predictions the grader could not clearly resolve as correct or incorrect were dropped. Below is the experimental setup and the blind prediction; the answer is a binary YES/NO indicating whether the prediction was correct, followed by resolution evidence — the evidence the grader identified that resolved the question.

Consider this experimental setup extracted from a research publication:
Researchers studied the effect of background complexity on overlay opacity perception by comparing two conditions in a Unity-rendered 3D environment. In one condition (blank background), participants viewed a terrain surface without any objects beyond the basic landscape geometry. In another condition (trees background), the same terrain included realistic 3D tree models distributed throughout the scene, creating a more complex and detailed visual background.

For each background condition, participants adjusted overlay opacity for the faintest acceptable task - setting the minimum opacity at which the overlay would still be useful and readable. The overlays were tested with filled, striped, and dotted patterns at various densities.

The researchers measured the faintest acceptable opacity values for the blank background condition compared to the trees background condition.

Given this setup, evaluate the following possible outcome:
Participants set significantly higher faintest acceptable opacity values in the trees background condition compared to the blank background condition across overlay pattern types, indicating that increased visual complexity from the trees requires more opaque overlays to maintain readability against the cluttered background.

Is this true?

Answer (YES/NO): NO